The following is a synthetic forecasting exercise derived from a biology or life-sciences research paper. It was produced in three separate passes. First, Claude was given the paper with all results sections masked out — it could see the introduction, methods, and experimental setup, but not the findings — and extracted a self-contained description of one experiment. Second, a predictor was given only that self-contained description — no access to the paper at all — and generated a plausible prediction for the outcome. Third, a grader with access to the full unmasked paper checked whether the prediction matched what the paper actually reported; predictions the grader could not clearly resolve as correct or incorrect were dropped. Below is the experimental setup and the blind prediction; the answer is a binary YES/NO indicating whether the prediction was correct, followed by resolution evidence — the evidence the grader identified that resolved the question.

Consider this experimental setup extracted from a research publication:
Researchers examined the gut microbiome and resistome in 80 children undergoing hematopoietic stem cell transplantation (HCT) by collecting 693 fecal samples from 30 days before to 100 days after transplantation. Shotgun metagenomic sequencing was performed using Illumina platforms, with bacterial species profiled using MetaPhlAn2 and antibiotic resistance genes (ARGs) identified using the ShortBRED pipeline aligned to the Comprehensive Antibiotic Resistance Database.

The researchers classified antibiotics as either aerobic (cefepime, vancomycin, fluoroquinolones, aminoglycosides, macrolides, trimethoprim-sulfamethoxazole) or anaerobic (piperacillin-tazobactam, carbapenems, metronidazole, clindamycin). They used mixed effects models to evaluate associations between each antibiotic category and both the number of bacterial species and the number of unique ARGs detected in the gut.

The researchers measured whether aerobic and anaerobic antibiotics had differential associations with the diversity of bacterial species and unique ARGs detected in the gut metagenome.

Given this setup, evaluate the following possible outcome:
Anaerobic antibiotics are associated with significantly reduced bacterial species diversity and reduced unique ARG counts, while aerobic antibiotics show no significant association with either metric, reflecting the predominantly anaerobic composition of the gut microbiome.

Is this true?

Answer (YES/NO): NO